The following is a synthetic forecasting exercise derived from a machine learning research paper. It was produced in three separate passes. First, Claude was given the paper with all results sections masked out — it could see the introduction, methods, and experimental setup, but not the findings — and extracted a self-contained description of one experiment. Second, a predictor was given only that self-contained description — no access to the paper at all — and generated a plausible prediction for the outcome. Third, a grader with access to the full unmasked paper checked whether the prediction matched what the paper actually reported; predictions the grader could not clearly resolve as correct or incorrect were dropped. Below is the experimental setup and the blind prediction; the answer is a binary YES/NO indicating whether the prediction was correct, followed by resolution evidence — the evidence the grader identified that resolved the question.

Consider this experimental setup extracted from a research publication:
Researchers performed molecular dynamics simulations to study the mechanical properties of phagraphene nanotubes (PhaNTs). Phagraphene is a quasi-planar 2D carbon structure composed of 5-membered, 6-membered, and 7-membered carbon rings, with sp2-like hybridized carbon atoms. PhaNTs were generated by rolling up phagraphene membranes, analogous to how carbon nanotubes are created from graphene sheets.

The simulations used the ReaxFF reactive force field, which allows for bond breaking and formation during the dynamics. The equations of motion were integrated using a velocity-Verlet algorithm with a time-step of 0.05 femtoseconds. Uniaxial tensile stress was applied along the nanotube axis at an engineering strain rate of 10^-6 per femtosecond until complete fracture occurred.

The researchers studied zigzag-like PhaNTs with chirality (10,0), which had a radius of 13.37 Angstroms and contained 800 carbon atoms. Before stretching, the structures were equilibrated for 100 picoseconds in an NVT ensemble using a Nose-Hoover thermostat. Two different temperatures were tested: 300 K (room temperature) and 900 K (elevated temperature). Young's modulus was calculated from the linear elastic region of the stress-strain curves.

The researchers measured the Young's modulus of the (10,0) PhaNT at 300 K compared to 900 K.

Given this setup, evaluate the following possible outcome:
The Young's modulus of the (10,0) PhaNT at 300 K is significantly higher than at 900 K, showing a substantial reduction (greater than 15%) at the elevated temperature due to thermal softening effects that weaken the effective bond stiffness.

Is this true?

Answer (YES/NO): NO